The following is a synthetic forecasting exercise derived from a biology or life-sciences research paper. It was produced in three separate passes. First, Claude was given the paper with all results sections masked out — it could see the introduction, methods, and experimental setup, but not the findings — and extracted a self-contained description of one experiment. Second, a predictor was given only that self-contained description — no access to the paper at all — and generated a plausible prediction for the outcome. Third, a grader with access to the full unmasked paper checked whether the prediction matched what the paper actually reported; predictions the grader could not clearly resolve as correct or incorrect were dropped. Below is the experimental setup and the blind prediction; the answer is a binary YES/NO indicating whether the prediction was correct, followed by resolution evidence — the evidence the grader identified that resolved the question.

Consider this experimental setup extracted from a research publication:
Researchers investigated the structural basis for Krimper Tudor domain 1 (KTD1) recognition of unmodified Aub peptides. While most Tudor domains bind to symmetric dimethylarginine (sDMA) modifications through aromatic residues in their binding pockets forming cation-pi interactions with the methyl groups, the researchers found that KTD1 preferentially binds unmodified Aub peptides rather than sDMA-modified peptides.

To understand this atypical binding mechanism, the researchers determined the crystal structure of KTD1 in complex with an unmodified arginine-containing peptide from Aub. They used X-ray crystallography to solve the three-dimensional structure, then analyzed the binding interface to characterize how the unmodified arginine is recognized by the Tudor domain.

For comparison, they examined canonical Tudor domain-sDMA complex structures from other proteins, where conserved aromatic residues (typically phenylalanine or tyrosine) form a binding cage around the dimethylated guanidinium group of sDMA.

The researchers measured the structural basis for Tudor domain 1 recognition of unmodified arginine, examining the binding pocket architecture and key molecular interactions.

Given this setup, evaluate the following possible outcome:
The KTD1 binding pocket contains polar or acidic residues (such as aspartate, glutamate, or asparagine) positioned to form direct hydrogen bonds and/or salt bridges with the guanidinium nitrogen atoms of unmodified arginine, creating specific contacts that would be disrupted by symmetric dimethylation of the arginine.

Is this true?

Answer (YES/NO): YES